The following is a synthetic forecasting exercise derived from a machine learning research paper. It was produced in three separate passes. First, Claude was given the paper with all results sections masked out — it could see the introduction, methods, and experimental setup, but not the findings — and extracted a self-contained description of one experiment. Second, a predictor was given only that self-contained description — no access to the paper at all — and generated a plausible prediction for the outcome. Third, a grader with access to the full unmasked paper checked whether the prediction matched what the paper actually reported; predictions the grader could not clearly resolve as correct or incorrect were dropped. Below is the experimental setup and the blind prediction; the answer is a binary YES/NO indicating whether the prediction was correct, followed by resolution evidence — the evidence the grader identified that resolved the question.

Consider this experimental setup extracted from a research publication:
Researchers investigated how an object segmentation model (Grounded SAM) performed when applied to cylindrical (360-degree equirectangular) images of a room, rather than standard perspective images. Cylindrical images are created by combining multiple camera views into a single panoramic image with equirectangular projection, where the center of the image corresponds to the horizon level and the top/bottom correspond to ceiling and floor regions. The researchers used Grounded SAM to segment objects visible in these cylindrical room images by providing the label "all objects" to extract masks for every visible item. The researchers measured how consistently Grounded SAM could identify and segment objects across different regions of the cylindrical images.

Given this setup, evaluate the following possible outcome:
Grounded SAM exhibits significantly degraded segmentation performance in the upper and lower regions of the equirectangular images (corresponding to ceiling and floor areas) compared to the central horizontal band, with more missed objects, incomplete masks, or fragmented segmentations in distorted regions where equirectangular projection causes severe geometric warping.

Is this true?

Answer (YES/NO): YES